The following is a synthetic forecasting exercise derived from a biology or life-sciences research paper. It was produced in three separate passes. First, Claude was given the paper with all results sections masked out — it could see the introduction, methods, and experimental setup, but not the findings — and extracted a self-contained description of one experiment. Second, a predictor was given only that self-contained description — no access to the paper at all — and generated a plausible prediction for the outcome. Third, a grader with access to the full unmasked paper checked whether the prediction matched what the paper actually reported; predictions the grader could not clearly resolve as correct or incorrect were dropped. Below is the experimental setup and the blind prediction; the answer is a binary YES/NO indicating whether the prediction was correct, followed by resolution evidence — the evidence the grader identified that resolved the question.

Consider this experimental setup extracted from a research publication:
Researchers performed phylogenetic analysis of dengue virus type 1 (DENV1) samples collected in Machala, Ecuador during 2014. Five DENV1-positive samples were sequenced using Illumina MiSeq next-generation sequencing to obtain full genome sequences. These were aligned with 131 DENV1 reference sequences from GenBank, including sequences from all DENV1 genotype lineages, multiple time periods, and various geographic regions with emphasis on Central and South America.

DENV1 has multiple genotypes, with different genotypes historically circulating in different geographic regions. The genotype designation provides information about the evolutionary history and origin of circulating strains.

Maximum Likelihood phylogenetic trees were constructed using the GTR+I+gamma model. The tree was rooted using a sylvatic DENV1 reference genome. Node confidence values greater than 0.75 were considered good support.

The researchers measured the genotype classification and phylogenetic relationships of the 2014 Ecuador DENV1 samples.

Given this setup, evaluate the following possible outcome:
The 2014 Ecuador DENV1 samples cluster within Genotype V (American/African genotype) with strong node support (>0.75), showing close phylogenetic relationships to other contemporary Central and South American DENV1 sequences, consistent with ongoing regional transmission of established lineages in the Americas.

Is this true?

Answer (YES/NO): YES